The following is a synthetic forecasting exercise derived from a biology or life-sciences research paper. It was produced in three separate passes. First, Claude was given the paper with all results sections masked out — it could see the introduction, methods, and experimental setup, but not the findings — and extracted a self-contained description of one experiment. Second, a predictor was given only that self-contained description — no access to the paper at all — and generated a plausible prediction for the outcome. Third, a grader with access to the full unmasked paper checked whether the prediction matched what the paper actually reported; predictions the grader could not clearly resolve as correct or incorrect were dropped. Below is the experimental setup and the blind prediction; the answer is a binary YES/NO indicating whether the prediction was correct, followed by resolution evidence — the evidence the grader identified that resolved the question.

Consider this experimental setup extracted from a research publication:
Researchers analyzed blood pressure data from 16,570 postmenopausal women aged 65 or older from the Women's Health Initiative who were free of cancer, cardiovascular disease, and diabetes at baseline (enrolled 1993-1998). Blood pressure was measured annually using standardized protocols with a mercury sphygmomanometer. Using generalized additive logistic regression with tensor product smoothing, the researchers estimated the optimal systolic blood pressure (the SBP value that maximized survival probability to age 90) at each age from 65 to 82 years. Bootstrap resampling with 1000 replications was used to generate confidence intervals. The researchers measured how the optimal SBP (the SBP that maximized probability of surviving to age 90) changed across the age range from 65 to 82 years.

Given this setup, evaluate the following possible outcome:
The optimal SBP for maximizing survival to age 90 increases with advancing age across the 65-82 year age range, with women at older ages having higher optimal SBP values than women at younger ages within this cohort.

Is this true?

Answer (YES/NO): NO